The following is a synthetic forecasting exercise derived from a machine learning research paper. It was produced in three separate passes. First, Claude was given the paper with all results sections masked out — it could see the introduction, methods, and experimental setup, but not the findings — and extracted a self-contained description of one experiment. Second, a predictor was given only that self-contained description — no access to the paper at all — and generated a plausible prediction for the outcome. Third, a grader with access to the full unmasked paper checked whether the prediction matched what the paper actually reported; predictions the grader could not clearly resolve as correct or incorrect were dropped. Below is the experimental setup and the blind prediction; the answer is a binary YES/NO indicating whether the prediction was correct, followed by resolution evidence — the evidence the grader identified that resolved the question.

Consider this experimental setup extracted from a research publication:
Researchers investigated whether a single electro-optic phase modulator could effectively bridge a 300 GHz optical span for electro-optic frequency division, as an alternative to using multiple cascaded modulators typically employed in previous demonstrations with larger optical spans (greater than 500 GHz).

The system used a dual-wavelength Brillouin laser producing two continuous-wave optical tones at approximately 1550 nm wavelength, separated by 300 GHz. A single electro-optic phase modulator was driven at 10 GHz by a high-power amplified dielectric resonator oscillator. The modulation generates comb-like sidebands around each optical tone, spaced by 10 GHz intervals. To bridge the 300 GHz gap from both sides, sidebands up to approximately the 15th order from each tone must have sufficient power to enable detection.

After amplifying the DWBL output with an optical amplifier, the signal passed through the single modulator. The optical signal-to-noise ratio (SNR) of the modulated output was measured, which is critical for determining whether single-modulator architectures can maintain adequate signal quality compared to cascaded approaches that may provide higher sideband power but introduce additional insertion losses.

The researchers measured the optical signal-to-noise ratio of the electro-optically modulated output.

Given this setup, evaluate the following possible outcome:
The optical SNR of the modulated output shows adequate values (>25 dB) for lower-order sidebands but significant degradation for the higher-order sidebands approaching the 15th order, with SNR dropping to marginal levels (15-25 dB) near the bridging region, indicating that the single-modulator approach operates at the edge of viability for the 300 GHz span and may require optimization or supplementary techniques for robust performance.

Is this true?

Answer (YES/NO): NO